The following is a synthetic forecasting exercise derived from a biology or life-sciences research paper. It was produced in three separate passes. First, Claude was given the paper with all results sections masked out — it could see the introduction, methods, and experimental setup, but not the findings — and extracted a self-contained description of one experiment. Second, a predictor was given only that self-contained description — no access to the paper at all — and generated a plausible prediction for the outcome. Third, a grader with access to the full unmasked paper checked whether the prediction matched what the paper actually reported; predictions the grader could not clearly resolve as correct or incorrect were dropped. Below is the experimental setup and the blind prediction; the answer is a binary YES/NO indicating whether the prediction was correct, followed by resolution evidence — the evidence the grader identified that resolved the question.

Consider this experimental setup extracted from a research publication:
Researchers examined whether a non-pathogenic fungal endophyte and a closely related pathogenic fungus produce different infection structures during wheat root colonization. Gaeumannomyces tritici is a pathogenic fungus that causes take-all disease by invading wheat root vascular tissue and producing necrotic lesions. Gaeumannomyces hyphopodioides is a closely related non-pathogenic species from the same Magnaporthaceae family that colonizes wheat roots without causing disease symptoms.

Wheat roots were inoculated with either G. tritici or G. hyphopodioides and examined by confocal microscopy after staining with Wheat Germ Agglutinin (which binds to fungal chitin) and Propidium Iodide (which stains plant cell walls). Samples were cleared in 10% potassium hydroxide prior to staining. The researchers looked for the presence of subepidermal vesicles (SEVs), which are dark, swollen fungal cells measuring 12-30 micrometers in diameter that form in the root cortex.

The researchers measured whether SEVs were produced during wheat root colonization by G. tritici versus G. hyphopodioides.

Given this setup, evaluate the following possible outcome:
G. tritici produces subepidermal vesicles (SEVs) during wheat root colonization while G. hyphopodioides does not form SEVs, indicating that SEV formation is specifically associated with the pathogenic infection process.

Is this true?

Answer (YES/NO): NO